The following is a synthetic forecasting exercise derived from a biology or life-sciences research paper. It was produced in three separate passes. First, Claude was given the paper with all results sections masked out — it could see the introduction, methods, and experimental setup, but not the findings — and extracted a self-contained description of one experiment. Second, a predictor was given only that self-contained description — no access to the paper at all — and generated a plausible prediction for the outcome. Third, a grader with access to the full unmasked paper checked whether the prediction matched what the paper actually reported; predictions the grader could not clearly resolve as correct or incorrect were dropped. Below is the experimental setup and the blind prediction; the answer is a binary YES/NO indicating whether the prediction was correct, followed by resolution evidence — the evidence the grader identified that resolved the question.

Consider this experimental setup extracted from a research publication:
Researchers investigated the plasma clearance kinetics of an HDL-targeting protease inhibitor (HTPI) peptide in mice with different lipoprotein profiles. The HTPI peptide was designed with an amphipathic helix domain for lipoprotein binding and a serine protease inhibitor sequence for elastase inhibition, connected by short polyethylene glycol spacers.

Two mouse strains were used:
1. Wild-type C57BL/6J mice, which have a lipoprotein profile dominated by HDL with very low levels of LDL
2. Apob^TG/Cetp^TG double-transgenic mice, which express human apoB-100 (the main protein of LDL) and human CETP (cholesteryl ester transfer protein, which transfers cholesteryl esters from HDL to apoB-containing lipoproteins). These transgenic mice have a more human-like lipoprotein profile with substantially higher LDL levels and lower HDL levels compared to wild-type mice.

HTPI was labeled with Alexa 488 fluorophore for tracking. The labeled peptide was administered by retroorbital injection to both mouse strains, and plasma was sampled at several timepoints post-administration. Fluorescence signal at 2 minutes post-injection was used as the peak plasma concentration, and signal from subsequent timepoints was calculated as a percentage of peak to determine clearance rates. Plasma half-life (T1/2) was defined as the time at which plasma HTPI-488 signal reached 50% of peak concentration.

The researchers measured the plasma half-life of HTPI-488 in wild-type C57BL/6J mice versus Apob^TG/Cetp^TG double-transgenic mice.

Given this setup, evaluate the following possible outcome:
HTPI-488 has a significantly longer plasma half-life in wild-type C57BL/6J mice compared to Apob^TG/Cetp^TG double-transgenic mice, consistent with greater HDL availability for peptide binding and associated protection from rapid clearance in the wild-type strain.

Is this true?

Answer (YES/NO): NO